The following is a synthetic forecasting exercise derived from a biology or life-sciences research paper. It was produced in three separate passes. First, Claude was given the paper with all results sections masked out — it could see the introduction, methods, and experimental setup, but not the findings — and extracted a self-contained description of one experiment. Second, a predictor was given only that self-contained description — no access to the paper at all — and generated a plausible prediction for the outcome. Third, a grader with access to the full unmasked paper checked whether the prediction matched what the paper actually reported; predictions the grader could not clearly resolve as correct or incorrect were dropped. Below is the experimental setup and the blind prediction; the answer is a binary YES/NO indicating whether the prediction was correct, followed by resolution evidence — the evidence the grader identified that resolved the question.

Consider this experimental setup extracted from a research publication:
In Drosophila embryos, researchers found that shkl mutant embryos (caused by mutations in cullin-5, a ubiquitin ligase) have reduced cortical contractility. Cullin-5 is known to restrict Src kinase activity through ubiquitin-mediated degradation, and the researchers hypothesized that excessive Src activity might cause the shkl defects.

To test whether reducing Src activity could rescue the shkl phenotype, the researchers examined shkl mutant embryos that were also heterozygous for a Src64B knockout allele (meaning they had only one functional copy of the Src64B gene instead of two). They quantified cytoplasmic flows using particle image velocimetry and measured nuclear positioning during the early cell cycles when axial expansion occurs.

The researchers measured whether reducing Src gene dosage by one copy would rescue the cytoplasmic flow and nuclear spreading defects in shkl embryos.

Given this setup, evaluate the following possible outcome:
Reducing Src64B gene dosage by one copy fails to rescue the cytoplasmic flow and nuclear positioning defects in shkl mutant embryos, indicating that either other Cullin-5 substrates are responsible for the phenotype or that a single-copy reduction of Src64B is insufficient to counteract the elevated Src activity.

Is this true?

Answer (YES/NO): NO